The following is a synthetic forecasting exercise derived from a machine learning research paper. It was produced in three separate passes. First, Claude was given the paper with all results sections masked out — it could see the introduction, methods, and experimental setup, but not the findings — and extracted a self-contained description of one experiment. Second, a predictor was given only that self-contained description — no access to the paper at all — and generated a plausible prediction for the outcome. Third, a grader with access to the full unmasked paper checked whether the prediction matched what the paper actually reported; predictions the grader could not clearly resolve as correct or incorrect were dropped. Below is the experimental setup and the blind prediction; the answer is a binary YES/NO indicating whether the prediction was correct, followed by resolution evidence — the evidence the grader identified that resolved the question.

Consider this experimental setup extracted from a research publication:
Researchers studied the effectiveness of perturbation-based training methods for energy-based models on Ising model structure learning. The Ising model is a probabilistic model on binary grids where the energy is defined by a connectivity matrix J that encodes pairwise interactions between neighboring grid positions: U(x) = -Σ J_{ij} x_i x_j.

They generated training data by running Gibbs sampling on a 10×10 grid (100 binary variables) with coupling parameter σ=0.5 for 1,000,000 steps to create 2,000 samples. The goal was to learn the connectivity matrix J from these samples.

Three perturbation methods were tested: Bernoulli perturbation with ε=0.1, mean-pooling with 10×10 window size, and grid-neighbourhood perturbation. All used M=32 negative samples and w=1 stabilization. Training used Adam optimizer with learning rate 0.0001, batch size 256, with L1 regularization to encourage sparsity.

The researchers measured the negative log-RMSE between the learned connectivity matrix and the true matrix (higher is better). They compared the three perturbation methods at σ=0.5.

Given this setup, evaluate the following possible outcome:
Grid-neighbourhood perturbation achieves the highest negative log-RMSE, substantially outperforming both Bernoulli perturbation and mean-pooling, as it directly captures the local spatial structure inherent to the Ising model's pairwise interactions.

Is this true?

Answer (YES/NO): NO